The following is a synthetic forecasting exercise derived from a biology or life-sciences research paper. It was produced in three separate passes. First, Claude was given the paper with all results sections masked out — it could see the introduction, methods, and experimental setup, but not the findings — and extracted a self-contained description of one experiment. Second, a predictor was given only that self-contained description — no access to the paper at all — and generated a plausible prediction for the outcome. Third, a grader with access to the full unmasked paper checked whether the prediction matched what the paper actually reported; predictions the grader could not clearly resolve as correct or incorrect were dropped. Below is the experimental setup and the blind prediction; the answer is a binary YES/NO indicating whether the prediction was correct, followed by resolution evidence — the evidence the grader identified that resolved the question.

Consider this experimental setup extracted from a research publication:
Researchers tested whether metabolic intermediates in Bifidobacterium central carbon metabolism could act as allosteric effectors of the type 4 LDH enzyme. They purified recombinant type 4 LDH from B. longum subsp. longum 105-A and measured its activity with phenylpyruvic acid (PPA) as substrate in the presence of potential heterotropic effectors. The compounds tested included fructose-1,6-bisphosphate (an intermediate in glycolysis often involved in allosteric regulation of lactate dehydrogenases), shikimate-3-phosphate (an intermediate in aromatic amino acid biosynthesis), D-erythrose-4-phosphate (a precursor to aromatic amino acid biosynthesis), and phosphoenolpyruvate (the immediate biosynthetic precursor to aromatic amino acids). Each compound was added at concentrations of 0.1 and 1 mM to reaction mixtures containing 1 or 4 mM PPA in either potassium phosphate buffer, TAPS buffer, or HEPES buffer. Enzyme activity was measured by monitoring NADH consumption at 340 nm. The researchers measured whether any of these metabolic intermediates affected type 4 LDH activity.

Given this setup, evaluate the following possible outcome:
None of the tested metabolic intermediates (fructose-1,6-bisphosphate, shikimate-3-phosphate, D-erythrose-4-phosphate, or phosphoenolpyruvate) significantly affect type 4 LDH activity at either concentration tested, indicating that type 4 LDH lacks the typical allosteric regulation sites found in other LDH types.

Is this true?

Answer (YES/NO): YES